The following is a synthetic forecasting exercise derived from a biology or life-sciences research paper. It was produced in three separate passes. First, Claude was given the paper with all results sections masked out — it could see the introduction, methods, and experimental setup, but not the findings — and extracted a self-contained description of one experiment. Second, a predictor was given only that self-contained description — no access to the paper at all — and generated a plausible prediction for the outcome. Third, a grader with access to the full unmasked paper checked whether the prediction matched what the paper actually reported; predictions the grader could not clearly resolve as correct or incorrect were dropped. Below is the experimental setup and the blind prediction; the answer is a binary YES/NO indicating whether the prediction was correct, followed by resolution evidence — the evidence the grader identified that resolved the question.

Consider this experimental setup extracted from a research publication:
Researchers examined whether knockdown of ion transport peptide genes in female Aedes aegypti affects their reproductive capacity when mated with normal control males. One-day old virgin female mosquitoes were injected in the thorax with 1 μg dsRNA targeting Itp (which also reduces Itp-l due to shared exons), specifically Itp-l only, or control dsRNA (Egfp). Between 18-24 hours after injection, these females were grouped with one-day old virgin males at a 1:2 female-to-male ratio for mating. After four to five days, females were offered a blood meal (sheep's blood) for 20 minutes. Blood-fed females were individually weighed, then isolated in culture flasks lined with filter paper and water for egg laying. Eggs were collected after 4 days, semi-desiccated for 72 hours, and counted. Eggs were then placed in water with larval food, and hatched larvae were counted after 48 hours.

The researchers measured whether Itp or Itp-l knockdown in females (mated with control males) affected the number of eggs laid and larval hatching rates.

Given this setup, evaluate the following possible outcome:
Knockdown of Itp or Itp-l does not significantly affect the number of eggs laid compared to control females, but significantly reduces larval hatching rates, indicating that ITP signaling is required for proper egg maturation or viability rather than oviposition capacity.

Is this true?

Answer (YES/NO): NO